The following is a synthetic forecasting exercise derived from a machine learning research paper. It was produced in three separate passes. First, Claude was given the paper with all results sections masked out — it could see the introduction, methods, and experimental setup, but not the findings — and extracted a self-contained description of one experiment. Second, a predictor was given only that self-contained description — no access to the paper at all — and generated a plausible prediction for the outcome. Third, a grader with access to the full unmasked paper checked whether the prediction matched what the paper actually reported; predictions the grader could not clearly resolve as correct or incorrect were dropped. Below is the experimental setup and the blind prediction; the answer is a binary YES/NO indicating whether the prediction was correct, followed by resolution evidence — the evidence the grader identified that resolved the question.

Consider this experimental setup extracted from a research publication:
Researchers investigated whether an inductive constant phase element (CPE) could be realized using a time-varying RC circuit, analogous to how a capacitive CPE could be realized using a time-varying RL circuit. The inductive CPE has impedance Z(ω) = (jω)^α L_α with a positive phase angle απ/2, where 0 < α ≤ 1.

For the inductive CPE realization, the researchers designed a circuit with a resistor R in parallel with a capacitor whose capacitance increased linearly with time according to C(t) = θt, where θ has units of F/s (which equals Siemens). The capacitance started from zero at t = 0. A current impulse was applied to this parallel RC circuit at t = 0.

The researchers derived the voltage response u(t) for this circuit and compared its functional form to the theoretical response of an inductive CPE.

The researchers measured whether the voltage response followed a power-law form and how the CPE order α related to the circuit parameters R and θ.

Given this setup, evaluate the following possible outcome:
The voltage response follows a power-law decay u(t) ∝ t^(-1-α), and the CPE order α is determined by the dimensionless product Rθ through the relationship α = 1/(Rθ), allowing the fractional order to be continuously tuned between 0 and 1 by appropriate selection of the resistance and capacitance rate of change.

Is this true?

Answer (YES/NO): YES